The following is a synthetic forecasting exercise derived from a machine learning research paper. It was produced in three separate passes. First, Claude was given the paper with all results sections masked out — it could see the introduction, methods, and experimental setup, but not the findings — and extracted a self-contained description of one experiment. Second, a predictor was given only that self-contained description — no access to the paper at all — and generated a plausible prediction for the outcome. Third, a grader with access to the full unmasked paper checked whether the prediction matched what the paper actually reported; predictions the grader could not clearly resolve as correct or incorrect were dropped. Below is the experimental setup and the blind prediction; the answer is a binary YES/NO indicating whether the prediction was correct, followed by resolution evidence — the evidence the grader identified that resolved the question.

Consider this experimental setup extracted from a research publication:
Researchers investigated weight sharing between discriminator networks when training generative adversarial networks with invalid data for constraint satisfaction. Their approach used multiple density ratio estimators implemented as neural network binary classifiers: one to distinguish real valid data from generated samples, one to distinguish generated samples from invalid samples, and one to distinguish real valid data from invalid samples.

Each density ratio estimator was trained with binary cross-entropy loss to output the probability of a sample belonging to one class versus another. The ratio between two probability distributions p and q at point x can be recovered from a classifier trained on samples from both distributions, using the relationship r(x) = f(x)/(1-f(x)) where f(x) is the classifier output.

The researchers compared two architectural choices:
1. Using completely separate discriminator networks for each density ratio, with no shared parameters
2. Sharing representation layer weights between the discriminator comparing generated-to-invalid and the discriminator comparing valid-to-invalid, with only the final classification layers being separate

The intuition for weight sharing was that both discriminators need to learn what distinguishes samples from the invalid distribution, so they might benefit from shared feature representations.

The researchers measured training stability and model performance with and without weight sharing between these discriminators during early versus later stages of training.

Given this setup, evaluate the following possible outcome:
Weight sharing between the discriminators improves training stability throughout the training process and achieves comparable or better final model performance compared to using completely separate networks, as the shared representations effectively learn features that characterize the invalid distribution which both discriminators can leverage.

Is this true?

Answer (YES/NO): NO